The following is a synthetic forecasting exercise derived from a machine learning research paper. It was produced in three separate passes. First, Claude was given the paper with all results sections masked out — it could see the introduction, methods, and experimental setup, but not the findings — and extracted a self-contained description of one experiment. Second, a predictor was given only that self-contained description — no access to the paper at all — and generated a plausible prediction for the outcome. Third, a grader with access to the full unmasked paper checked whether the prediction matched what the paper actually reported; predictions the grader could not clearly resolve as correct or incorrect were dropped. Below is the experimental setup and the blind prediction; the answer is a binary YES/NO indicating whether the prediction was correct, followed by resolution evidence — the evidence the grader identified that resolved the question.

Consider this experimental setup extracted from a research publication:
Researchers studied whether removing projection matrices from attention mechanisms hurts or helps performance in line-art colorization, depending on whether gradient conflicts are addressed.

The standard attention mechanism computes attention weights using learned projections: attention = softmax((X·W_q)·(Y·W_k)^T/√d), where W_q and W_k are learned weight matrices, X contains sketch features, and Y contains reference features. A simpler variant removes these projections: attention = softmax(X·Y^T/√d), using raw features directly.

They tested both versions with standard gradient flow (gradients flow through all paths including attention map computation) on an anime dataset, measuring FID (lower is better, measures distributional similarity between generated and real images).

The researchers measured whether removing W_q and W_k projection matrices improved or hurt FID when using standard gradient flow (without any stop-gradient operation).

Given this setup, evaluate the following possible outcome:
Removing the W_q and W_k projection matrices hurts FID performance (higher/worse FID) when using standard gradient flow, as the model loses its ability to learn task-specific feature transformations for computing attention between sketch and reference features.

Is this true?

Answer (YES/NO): YES